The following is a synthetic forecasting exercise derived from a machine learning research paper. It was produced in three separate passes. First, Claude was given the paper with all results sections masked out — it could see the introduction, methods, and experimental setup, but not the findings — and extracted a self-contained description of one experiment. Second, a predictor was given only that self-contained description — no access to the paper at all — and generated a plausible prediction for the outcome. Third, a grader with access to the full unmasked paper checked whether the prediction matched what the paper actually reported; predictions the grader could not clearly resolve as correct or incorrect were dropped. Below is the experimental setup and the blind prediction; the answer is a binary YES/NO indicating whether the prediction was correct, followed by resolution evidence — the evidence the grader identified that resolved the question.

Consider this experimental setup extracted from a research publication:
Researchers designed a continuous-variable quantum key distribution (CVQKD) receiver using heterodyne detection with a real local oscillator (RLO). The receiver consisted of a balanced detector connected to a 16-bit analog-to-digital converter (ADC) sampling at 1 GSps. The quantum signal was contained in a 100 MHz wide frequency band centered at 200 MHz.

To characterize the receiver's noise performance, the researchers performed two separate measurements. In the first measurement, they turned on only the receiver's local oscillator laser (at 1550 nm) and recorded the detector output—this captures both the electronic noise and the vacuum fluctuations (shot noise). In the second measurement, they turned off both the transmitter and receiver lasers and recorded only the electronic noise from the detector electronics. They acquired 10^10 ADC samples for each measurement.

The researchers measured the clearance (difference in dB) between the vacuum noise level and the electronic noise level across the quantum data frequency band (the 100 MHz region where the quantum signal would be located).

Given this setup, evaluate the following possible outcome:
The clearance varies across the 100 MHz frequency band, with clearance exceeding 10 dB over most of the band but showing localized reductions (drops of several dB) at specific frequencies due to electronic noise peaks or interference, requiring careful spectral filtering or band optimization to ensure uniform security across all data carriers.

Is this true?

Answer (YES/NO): NO